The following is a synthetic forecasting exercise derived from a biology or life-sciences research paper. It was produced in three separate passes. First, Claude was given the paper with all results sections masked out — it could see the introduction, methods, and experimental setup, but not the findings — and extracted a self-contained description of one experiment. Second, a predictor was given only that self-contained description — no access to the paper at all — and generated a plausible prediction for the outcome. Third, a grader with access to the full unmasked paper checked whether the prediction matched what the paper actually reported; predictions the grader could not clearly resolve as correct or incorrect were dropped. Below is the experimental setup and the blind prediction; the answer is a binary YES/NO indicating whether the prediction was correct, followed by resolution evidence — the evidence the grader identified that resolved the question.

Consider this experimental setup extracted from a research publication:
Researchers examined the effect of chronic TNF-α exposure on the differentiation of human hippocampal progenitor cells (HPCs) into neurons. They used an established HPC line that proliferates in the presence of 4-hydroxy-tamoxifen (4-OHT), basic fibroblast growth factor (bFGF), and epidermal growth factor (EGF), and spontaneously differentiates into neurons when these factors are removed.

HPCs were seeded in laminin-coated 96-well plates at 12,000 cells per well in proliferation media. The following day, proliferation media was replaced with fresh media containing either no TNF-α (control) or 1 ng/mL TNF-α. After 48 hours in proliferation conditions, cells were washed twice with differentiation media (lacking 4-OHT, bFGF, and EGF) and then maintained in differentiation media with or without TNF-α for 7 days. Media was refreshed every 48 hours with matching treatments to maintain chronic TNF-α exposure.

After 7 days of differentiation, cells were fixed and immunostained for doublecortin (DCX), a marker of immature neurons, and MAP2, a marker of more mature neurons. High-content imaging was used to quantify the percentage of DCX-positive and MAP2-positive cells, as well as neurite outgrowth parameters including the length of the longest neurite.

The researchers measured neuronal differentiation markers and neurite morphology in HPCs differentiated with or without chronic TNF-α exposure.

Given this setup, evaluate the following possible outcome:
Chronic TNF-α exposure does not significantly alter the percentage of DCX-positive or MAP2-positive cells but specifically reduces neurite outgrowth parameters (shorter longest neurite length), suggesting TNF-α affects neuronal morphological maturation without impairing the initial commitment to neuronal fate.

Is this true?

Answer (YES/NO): NO